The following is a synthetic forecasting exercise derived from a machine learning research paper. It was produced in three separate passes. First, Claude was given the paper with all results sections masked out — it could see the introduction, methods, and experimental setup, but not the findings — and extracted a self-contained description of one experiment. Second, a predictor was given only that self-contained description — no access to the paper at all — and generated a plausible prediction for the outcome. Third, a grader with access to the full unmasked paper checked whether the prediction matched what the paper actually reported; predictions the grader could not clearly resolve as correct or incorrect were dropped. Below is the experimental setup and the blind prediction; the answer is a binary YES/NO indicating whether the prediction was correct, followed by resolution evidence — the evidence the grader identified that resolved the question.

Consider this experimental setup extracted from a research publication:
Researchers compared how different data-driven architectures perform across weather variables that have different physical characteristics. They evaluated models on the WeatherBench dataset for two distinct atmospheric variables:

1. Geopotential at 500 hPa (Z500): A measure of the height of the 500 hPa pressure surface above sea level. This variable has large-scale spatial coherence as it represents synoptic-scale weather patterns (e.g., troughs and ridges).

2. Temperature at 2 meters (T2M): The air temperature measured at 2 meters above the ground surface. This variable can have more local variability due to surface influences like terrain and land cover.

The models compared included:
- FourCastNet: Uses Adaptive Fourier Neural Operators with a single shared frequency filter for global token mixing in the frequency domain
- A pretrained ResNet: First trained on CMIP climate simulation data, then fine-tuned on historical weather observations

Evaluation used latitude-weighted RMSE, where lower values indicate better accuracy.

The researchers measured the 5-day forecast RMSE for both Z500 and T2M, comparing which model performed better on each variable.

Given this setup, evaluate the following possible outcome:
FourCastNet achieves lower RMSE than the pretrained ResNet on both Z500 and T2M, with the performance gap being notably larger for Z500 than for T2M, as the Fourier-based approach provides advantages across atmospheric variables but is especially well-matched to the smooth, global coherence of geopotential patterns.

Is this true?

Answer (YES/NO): NO